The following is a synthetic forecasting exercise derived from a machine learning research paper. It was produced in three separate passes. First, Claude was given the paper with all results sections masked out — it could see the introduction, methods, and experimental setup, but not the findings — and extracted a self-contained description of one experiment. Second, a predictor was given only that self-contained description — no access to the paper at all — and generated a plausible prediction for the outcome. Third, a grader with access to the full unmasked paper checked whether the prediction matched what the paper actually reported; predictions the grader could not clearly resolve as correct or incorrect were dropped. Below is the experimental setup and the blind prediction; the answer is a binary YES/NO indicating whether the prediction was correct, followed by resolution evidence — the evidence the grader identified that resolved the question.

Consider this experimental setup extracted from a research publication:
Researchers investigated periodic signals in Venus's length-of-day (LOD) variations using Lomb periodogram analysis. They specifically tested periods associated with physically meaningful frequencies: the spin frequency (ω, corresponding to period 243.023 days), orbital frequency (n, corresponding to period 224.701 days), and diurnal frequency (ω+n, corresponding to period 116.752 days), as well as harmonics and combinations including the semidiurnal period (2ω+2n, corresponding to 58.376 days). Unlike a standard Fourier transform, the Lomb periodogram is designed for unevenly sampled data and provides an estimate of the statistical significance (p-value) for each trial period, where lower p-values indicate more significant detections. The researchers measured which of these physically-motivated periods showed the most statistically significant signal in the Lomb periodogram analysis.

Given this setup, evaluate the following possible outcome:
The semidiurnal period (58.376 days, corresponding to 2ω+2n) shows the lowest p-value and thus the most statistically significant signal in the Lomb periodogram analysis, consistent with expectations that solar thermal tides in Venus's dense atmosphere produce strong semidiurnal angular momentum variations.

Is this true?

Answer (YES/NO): YES